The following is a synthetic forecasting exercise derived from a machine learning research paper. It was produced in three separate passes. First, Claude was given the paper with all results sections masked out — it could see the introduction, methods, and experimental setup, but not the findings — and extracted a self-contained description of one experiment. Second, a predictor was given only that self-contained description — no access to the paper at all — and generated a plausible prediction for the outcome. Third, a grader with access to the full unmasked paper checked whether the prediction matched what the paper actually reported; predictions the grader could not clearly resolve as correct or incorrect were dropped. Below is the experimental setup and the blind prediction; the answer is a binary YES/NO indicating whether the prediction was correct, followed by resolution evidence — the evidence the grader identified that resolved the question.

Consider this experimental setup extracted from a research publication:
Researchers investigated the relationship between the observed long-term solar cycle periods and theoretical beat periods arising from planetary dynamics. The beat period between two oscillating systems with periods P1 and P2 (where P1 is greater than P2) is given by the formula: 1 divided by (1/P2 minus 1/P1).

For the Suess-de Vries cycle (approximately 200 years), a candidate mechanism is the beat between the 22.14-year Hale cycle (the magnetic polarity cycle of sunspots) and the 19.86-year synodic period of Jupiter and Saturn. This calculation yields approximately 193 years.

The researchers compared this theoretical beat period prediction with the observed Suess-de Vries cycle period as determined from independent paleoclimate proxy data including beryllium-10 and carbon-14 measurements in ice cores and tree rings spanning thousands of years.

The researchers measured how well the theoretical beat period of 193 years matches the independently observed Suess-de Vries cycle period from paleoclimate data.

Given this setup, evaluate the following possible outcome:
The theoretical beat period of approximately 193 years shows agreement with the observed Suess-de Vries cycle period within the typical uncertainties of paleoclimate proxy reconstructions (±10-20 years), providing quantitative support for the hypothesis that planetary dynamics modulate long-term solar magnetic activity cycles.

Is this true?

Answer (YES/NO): YES